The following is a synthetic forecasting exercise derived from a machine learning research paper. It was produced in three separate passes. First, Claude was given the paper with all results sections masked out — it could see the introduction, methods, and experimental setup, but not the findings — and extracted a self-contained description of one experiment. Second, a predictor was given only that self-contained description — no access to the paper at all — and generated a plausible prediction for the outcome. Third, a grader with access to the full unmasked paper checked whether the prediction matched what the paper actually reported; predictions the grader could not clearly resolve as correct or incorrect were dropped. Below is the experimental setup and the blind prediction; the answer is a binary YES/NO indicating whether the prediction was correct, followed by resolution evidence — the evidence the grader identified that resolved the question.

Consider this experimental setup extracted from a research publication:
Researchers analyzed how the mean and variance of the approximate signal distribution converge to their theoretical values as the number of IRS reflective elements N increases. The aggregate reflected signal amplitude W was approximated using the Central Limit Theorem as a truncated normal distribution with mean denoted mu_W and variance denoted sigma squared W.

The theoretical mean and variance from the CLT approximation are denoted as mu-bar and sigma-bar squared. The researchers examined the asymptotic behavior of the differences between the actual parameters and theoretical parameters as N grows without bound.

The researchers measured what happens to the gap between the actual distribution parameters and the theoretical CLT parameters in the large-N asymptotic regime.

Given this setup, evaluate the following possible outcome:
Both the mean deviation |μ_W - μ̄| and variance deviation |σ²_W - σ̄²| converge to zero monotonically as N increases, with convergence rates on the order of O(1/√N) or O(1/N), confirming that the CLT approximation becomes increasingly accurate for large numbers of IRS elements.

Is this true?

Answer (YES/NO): NO